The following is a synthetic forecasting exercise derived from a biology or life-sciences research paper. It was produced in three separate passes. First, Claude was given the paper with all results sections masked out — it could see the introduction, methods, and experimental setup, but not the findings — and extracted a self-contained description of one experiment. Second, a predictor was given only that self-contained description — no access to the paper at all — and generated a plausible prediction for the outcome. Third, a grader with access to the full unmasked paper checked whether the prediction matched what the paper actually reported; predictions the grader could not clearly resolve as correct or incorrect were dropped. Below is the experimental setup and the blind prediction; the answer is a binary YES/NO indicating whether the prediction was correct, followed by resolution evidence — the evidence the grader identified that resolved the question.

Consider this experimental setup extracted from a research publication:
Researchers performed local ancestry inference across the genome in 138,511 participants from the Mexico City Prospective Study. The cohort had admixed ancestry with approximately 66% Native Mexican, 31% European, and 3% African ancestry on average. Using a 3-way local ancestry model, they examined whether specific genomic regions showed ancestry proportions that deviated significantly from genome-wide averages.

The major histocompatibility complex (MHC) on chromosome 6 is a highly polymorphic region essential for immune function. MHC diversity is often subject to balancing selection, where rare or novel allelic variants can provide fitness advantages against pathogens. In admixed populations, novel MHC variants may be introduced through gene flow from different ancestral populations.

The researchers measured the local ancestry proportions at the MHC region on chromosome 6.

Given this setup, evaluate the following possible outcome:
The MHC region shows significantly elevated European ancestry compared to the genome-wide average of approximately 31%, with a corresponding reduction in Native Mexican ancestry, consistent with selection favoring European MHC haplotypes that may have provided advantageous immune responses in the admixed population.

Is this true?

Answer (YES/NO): NO